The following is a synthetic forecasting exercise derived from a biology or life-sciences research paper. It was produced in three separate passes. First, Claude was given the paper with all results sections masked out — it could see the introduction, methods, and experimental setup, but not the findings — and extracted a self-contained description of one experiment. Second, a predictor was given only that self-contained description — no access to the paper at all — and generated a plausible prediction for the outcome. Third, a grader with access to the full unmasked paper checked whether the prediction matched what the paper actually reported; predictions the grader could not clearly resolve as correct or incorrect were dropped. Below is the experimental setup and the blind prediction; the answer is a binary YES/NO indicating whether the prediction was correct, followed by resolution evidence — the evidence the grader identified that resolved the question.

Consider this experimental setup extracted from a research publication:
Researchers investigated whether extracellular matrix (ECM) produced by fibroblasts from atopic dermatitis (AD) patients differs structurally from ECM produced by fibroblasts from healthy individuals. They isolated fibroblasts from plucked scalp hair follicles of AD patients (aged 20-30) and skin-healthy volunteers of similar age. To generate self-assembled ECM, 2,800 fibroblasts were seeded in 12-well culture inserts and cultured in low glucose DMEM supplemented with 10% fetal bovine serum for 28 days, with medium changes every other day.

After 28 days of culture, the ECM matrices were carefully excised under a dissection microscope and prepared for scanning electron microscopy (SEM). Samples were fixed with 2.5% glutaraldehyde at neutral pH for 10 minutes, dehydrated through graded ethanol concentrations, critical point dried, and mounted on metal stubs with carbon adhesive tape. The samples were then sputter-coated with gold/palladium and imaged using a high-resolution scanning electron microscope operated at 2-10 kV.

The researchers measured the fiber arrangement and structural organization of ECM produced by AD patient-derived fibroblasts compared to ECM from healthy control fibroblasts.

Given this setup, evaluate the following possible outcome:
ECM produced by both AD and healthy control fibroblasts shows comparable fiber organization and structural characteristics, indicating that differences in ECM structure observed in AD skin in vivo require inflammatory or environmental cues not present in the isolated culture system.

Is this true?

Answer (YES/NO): NO